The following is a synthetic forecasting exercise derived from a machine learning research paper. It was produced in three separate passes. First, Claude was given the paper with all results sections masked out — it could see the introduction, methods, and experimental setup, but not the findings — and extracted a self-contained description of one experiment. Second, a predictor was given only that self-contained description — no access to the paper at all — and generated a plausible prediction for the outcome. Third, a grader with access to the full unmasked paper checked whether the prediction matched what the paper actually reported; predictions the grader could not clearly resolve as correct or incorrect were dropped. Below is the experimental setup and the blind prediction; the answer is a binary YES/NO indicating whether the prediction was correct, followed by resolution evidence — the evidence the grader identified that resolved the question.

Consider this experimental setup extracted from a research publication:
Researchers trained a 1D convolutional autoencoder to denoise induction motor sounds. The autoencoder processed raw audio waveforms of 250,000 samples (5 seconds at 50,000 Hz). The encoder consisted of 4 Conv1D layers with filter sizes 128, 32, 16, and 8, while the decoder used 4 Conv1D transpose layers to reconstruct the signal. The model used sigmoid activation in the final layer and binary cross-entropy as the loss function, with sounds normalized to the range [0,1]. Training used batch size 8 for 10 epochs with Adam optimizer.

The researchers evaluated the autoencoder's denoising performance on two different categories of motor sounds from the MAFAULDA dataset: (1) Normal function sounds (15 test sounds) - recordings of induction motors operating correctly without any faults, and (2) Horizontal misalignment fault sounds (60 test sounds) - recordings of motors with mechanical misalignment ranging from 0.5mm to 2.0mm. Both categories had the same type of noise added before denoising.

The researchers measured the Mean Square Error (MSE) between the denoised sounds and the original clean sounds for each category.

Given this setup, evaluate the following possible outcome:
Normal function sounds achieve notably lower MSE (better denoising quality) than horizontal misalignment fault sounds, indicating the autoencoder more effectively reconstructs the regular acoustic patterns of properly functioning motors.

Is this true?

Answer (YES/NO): NO